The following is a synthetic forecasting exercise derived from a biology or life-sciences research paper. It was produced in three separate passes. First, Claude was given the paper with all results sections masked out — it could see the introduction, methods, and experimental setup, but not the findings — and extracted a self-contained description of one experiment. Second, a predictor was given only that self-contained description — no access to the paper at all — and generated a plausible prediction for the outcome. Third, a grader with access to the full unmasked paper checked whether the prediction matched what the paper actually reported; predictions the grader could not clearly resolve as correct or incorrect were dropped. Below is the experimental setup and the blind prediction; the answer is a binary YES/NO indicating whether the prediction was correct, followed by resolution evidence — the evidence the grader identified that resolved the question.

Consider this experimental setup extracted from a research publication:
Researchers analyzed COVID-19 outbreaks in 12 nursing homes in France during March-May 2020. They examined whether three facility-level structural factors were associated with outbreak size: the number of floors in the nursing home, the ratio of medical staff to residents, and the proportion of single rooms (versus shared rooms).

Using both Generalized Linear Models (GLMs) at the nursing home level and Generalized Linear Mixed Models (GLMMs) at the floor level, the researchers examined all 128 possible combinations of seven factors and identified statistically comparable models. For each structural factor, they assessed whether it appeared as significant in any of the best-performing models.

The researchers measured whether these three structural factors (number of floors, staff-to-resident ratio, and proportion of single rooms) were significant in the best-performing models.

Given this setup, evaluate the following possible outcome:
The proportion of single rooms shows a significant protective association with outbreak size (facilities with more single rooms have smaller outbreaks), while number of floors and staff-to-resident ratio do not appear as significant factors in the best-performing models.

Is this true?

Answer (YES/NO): NO